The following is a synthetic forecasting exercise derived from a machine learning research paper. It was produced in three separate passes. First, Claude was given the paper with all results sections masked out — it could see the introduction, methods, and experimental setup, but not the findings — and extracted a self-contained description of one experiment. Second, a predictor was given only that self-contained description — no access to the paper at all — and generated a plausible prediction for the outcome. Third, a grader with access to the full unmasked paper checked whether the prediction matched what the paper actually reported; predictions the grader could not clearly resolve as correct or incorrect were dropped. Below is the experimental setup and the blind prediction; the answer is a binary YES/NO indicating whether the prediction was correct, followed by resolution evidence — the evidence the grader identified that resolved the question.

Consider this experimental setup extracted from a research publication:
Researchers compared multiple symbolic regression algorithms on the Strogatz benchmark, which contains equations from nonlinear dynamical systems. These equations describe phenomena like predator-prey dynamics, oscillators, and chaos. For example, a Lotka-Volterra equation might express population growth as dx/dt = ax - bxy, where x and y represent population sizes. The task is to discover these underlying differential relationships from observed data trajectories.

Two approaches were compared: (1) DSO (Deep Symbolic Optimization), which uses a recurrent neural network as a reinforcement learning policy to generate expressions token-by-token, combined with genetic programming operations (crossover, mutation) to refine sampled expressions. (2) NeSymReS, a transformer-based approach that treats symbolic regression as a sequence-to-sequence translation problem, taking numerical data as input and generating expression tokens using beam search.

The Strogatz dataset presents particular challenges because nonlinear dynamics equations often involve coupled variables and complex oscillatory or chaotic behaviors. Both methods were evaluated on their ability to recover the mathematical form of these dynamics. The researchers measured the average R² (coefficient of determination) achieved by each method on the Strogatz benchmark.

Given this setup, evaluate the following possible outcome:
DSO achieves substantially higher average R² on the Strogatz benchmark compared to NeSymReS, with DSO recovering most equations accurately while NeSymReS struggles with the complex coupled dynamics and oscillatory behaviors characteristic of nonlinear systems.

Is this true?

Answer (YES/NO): YES